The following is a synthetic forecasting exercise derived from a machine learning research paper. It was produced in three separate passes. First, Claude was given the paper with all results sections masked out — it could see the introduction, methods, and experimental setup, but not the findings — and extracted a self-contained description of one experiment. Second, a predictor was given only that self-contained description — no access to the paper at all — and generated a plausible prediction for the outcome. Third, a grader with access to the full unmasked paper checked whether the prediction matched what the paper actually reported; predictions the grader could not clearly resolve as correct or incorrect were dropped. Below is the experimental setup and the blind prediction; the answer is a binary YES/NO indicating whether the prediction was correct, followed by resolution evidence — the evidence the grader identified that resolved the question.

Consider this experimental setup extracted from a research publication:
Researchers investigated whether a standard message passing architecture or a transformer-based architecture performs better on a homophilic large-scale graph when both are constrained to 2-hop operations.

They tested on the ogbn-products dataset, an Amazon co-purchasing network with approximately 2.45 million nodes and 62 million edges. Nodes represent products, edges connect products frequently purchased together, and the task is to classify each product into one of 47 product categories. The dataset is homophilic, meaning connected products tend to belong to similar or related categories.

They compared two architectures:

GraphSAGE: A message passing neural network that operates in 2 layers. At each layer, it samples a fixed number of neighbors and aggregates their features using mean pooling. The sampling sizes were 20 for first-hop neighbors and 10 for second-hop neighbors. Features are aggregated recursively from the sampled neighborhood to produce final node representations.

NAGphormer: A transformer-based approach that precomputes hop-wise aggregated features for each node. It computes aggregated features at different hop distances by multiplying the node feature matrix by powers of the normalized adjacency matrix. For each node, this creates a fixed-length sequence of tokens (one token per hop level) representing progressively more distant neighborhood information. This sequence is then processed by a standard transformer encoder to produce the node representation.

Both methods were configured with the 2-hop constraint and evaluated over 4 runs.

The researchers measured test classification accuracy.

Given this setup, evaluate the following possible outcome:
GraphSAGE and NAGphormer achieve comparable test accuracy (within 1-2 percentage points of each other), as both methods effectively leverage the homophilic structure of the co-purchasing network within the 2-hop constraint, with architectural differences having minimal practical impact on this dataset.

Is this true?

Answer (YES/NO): YES